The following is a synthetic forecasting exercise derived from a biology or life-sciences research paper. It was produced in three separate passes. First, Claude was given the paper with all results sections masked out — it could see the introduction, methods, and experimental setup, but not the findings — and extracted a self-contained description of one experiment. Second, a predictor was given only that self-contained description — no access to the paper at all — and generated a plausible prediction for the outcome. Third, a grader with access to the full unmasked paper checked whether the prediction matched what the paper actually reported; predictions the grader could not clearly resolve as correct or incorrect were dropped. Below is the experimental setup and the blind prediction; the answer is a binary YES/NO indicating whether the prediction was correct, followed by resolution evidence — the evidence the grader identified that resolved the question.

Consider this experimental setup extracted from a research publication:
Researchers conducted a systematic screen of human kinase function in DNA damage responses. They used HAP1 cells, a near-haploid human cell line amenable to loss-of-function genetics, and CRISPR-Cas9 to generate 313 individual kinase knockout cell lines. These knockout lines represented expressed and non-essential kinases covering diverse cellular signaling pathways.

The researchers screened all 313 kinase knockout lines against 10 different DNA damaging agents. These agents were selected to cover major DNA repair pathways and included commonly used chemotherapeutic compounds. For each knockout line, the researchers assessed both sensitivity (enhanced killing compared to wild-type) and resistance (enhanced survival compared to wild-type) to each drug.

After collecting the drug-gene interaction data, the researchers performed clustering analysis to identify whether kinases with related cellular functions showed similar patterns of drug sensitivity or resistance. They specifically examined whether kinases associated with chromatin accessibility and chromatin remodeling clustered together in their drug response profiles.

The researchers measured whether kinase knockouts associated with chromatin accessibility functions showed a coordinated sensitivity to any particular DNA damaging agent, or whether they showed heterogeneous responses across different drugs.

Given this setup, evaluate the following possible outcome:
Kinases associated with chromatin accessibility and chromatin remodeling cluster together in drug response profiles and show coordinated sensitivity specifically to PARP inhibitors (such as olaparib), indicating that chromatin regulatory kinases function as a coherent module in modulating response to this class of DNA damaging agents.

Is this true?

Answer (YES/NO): NO